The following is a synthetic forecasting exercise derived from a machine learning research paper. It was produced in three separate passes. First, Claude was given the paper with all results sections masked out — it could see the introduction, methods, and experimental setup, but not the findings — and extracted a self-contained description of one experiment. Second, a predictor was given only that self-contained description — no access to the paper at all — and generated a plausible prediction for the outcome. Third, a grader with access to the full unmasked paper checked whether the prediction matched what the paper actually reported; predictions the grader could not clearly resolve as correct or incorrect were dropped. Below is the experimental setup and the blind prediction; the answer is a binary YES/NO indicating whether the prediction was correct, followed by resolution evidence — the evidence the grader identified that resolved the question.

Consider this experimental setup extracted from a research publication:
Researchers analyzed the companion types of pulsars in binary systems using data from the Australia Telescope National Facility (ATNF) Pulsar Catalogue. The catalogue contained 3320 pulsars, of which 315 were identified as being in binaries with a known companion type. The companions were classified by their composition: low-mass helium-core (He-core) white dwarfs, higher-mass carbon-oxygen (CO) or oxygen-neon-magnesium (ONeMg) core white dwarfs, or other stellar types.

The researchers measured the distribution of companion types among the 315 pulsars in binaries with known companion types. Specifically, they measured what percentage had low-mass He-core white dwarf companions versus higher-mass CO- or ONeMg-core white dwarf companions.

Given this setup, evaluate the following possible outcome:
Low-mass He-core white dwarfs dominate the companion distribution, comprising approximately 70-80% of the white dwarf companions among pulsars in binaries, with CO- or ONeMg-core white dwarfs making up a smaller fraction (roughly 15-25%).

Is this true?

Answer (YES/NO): YES